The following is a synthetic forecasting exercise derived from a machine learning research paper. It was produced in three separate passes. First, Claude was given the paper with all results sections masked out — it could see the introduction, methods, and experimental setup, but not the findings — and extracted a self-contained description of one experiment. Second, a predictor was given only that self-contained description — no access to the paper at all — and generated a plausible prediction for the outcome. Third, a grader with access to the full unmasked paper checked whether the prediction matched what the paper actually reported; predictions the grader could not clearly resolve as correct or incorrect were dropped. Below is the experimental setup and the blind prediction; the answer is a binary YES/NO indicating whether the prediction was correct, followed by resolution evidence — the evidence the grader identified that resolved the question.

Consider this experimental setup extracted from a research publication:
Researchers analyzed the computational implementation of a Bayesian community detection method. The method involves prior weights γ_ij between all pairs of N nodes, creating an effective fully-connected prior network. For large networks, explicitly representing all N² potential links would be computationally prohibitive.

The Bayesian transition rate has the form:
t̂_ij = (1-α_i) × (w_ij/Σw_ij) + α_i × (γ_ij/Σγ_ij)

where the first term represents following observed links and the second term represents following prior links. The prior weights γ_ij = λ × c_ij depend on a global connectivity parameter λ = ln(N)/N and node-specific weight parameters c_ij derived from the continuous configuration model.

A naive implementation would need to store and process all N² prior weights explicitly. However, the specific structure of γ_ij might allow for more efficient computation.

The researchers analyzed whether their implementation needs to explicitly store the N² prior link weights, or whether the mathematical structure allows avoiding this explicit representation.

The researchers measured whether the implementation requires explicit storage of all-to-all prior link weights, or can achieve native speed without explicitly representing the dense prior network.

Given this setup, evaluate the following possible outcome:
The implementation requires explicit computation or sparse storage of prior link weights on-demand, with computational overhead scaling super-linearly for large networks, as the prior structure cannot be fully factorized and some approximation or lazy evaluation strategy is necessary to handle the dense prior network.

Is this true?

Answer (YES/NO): NO